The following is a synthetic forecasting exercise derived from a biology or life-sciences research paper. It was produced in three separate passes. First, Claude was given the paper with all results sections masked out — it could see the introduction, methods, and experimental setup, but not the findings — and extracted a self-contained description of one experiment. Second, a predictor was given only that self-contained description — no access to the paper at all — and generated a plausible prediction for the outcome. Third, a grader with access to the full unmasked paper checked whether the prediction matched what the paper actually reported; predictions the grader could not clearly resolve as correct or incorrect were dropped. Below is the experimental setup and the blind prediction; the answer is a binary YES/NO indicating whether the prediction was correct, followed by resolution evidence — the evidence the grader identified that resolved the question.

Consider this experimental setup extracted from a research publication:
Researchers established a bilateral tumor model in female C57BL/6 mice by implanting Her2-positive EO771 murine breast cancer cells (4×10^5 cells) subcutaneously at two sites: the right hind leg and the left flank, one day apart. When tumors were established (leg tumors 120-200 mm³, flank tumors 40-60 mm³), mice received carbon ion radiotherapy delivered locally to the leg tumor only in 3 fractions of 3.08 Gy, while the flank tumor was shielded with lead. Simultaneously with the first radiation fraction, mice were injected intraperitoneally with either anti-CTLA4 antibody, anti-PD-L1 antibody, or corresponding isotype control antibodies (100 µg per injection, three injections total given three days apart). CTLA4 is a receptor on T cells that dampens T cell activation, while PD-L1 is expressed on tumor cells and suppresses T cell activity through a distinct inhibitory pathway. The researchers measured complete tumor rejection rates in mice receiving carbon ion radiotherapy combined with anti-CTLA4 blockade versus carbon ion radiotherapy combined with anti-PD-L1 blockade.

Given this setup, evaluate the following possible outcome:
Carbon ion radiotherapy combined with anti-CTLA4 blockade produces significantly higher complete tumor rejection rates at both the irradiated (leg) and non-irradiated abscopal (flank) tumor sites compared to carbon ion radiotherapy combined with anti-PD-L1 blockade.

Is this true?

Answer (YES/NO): YES